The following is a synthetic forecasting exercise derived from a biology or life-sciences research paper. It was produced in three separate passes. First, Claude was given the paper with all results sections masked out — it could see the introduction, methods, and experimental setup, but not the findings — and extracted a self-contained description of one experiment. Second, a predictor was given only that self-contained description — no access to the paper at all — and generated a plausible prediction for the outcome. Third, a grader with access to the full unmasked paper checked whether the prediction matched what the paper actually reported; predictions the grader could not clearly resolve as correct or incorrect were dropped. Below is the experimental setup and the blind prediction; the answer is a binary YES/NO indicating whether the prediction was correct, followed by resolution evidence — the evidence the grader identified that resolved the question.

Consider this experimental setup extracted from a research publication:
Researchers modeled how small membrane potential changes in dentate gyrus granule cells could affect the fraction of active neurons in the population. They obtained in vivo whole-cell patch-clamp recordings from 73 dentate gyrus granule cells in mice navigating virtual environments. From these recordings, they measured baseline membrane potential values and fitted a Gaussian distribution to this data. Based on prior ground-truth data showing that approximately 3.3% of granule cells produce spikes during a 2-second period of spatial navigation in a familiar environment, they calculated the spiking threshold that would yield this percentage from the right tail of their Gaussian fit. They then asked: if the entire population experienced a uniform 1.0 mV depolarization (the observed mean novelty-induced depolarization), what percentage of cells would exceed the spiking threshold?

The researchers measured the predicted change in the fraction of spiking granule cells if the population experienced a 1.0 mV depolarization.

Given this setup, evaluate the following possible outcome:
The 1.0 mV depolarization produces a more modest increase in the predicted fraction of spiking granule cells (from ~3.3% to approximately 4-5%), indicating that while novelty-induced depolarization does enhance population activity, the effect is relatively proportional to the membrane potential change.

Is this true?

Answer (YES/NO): YES